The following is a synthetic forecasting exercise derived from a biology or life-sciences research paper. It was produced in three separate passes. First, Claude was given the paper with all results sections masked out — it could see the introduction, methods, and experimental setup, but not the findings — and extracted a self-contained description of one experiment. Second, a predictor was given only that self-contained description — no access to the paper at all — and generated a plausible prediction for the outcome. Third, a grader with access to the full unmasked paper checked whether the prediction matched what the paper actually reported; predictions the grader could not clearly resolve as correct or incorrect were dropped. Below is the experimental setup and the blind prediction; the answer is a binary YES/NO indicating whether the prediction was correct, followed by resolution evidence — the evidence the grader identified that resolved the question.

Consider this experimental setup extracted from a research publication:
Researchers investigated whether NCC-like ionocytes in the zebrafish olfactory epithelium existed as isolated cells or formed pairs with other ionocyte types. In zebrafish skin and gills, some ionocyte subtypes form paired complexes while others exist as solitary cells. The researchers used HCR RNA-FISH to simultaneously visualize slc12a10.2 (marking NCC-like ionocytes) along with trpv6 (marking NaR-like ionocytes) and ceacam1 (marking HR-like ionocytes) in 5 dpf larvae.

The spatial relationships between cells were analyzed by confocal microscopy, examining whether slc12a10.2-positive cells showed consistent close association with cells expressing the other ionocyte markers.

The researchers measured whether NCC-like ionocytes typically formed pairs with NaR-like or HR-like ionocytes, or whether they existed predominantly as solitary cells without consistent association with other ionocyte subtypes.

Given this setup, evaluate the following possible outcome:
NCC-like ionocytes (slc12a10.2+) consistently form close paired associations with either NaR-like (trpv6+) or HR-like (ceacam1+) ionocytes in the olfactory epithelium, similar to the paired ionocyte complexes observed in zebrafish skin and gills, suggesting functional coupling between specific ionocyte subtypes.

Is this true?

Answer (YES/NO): NO